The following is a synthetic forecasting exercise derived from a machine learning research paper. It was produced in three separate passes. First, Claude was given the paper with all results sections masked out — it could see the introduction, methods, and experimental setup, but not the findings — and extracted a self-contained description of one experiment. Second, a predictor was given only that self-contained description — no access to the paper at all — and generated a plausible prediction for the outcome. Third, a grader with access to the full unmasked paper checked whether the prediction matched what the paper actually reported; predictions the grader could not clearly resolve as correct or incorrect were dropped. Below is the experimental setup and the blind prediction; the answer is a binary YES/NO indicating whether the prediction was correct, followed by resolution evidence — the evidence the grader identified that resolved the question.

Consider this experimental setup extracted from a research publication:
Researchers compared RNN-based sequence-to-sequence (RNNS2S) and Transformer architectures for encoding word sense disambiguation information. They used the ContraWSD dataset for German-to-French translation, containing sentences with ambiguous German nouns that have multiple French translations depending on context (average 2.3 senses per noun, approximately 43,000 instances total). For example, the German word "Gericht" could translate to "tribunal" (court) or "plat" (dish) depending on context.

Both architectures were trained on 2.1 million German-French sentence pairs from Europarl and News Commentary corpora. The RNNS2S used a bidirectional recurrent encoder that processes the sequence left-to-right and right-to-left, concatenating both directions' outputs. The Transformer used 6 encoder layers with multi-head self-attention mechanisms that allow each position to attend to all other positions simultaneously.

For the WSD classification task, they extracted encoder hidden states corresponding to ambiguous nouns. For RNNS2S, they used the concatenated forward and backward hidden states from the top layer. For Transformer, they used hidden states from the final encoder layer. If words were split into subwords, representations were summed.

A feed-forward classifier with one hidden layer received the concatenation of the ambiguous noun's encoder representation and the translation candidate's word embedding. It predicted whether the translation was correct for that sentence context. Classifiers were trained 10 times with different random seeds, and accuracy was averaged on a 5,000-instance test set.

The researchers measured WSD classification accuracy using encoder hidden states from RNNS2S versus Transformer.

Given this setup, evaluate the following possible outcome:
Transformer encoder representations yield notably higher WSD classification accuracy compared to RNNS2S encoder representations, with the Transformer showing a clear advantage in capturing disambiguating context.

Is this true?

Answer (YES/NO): NO